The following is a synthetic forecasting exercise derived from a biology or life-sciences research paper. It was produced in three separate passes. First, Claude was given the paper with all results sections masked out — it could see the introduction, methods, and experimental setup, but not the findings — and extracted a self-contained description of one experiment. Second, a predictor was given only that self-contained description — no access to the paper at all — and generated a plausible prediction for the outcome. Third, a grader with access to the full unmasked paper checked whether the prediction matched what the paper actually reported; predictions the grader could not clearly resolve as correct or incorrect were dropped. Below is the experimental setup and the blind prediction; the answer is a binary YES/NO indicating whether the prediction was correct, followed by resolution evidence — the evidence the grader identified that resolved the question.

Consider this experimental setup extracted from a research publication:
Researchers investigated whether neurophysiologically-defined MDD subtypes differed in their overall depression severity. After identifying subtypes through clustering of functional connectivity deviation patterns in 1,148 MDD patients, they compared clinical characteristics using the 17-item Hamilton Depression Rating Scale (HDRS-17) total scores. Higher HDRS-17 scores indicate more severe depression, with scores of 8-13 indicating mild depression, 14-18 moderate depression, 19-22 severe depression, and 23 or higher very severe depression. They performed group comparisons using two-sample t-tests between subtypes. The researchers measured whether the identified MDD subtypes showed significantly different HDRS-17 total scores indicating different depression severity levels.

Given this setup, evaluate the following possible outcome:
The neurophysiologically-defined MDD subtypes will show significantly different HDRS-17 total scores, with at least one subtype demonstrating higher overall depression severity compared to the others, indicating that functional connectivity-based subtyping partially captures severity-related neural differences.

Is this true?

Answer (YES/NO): NO